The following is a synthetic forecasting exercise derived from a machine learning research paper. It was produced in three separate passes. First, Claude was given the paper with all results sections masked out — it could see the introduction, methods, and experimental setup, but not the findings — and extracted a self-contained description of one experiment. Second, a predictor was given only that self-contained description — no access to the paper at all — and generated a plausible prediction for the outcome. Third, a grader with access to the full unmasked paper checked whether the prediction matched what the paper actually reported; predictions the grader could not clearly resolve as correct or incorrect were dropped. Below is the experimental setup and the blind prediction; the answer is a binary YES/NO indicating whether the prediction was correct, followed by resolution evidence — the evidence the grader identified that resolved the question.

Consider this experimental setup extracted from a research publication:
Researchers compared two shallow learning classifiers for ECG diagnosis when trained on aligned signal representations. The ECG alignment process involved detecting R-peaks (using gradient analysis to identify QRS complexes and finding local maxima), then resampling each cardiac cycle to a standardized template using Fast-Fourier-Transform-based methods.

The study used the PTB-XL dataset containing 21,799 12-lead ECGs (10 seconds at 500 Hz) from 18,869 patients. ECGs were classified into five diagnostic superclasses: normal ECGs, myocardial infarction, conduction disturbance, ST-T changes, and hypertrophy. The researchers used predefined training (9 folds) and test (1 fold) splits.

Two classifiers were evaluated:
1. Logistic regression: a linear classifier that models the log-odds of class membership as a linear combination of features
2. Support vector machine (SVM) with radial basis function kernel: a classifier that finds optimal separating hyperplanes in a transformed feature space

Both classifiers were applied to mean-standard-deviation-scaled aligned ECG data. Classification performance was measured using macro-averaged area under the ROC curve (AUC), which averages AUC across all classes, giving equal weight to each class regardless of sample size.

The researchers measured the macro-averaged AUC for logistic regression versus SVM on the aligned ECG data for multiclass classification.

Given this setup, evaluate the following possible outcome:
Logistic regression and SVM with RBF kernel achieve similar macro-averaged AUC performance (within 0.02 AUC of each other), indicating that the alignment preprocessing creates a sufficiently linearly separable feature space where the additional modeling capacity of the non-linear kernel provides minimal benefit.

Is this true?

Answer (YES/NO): NO